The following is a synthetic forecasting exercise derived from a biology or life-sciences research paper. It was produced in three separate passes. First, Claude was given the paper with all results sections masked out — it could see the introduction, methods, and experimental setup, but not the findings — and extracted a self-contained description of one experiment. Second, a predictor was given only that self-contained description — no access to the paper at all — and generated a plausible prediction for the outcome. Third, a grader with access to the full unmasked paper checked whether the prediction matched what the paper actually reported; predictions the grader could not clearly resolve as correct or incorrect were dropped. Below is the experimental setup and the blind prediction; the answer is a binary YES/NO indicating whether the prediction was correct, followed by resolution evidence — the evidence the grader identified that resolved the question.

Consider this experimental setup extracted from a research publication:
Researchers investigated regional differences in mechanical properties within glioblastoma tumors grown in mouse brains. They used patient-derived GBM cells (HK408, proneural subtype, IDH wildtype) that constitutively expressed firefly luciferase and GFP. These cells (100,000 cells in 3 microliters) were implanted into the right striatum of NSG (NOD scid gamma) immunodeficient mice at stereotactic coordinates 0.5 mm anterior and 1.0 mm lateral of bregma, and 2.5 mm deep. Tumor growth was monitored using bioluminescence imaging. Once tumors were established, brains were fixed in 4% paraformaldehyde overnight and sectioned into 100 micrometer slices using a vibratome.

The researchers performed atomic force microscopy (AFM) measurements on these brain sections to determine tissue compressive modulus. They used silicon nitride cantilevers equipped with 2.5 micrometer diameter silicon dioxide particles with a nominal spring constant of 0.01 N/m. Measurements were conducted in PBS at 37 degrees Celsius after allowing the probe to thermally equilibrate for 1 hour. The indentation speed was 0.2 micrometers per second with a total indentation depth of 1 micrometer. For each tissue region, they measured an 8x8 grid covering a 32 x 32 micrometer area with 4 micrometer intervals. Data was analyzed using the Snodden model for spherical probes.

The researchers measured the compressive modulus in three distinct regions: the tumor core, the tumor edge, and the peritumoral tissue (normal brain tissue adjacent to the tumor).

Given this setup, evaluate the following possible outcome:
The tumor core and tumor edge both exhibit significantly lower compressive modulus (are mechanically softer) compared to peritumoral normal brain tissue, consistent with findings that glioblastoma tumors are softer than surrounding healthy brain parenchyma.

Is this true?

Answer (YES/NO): NO